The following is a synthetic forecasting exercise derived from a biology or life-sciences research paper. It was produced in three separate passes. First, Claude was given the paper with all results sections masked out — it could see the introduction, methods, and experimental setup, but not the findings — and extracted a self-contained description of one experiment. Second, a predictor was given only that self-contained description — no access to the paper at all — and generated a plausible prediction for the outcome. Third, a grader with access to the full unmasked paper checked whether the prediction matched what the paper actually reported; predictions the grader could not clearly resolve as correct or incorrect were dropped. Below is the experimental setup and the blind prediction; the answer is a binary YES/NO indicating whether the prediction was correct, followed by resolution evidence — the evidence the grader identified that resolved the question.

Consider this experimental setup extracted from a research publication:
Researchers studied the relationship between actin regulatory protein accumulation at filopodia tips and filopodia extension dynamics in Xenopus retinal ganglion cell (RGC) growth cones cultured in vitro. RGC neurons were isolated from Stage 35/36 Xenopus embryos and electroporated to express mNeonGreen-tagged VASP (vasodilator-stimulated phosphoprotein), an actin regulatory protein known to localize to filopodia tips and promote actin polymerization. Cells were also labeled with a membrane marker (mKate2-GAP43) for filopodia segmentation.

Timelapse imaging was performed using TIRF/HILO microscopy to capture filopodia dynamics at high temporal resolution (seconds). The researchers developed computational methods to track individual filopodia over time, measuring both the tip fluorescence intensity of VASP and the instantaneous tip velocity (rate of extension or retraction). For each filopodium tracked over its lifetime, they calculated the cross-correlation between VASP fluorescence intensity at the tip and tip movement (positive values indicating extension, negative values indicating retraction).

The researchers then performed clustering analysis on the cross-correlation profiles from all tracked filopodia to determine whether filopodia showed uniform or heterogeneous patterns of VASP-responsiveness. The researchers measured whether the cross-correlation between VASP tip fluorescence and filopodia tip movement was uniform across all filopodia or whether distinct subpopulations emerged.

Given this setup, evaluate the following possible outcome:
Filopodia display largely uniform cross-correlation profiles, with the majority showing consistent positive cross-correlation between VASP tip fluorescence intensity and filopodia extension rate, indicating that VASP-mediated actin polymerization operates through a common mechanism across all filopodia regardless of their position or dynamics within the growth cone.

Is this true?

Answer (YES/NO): NO